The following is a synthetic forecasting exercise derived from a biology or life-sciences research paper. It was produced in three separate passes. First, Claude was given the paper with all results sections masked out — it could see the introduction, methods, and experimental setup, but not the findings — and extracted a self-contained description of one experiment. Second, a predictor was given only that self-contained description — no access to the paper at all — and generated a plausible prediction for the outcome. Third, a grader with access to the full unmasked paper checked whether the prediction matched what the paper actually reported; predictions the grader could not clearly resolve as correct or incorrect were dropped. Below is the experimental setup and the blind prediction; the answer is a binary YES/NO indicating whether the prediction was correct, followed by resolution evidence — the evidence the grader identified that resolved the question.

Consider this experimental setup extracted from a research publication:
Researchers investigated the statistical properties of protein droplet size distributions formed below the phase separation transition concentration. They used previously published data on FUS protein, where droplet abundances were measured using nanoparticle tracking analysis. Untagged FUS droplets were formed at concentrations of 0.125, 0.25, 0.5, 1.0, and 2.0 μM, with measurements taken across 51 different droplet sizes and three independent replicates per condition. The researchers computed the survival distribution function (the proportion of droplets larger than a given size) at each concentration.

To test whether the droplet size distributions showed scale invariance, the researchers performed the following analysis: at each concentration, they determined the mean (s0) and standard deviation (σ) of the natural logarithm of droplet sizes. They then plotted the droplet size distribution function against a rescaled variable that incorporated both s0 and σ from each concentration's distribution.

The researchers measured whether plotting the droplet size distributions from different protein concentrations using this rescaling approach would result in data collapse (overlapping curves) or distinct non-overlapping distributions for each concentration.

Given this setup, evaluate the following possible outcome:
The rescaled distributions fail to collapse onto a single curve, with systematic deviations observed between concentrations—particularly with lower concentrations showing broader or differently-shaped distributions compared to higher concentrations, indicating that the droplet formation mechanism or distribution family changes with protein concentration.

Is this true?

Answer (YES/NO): NO